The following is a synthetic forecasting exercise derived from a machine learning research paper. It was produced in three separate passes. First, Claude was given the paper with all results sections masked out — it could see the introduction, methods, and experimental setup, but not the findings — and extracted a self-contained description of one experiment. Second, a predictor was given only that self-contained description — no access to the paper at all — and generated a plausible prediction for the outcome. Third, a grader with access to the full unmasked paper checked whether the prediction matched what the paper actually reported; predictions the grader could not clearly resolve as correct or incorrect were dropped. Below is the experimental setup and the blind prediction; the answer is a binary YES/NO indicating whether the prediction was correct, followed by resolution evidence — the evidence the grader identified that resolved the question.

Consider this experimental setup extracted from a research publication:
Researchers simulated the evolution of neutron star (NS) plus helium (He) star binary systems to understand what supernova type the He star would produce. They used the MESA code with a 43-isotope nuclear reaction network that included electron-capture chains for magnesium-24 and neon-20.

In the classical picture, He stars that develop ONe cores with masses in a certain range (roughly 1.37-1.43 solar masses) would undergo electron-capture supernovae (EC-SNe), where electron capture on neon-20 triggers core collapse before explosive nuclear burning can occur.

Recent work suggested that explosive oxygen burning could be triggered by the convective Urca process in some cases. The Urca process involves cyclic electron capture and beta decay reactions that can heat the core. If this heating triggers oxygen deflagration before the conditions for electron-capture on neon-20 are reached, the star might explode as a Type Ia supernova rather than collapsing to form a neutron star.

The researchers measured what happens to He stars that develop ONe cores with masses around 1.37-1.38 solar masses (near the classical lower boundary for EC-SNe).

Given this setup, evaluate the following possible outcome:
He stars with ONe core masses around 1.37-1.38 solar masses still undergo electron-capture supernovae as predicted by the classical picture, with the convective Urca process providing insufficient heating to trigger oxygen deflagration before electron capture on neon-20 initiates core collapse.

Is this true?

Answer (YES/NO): NO